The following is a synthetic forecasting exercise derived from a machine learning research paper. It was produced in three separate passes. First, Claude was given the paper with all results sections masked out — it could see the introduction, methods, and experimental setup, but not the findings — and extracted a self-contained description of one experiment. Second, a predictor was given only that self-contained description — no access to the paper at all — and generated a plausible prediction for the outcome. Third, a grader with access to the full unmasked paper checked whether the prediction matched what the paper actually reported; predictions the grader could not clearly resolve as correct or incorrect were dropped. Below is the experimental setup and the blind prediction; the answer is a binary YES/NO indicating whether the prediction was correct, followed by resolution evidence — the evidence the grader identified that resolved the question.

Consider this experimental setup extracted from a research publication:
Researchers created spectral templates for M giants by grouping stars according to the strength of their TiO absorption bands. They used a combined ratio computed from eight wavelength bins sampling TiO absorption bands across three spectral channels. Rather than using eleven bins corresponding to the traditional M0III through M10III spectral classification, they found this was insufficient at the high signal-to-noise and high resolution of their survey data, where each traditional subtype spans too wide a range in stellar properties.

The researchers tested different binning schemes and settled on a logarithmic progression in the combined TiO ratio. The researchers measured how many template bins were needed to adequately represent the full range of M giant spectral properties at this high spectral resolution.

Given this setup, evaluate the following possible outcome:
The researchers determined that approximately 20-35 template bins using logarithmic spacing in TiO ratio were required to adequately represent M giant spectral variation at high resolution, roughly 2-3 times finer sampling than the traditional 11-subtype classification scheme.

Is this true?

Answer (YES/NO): NO